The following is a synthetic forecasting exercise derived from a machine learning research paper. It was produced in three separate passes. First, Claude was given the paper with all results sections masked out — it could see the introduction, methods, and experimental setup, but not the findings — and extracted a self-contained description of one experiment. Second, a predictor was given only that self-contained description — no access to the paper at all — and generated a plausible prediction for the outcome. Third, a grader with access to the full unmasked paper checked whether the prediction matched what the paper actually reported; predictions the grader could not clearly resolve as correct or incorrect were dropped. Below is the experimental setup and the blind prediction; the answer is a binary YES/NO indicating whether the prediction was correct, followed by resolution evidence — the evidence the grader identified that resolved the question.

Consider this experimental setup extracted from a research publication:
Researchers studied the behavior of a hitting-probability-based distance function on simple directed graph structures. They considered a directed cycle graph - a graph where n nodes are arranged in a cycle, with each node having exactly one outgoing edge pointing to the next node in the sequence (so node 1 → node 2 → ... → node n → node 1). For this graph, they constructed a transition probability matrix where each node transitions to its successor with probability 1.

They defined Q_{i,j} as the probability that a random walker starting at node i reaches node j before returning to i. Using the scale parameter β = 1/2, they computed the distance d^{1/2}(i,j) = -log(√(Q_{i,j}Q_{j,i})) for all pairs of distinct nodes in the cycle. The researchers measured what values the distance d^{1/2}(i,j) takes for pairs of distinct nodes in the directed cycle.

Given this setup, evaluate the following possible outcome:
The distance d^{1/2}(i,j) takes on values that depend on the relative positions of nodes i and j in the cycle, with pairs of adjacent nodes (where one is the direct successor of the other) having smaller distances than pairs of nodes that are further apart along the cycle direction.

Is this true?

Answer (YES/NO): NO